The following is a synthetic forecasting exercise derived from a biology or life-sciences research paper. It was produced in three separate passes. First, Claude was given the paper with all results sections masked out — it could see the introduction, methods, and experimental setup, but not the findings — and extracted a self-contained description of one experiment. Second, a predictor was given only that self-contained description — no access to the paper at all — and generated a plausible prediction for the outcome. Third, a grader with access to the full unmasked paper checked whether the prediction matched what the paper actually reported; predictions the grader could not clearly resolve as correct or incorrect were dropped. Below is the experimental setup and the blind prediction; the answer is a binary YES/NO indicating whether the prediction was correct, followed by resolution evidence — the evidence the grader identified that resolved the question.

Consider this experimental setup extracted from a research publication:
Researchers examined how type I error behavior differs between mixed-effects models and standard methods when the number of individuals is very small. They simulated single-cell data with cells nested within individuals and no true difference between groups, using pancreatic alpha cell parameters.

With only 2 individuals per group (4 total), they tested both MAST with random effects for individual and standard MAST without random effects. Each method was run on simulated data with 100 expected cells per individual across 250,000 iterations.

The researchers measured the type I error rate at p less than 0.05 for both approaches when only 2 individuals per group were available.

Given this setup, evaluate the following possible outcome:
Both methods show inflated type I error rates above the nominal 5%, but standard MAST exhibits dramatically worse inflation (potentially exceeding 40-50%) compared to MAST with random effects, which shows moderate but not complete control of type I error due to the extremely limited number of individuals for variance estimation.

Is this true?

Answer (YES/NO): NO